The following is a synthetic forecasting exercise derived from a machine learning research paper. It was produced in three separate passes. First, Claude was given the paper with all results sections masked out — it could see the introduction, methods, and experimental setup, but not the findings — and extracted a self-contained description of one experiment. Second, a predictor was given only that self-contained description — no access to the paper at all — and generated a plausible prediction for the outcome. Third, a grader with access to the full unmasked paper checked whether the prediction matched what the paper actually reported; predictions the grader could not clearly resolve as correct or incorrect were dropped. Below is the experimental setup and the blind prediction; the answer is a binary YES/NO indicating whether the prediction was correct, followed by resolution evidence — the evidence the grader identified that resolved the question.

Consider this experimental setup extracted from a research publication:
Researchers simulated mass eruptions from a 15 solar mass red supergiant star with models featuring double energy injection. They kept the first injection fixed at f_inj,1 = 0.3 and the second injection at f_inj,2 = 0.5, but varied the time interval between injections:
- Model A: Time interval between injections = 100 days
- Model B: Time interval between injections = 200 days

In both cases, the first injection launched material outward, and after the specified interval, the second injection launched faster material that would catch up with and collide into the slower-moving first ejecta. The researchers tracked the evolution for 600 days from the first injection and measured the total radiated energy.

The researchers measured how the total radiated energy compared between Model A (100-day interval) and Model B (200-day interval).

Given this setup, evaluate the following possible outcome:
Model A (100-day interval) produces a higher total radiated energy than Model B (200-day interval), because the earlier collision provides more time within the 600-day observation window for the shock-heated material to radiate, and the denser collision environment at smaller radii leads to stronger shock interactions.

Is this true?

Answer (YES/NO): YES